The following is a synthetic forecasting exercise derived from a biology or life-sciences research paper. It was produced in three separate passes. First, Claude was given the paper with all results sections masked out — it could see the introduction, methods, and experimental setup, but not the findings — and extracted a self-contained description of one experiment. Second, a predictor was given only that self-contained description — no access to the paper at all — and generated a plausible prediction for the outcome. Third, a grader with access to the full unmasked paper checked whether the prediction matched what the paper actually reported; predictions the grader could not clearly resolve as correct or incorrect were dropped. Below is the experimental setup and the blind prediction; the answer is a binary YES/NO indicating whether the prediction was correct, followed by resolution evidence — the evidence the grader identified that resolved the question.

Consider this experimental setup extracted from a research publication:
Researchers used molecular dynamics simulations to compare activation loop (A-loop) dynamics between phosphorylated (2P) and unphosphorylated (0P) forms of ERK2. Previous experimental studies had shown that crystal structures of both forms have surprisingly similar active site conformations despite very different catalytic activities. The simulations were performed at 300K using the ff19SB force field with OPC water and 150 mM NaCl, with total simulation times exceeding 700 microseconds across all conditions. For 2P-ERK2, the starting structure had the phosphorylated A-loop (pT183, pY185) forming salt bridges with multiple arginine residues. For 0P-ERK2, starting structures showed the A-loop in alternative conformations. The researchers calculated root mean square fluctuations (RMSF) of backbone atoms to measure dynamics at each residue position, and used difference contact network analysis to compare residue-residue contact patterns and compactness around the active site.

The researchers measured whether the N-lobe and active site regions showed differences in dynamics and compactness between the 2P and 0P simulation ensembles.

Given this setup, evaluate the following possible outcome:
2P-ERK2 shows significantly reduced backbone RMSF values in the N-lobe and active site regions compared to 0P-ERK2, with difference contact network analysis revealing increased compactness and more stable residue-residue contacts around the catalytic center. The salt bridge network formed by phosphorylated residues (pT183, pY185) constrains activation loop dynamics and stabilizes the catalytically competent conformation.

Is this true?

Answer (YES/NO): YES